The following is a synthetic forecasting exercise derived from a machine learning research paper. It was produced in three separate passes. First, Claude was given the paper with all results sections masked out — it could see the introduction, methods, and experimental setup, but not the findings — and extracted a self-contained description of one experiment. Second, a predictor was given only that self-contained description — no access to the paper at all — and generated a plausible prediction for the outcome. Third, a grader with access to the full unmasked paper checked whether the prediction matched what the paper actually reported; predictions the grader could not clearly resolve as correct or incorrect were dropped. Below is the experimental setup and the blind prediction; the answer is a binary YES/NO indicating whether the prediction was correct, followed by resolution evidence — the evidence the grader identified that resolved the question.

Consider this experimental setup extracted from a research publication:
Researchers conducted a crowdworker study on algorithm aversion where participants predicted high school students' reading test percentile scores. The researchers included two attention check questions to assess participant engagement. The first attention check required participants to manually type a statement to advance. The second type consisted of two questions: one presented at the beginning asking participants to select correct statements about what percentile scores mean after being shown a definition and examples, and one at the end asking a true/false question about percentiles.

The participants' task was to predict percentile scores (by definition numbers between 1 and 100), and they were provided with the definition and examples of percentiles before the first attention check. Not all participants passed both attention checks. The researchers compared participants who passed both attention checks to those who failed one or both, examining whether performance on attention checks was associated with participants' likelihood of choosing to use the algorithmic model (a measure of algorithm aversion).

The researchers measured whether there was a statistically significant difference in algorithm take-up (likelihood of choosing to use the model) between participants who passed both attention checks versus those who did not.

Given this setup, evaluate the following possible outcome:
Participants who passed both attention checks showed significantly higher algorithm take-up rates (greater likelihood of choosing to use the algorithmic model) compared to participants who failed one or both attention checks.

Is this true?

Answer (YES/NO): NO